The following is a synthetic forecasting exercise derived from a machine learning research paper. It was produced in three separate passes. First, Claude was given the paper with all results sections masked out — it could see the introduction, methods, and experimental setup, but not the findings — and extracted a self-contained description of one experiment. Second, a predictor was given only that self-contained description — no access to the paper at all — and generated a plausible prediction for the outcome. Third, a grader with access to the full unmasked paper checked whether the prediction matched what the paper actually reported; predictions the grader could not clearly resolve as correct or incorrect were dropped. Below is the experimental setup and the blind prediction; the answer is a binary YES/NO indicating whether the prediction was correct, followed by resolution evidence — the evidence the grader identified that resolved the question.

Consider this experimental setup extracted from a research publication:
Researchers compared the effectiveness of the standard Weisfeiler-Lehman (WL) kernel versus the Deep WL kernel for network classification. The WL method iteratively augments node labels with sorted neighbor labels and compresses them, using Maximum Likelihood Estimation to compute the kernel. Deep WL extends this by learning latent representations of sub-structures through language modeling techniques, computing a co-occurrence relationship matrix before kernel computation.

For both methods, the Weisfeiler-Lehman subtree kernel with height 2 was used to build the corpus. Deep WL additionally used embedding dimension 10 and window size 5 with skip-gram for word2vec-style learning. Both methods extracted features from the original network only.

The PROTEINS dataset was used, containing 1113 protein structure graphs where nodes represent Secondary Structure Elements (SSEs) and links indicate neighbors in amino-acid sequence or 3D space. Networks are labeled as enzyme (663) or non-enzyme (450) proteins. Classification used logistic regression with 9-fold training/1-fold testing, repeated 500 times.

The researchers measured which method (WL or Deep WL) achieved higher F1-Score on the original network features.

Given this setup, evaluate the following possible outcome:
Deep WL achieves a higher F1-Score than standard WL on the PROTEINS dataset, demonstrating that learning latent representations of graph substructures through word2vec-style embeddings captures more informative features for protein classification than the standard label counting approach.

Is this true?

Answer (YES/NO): YES